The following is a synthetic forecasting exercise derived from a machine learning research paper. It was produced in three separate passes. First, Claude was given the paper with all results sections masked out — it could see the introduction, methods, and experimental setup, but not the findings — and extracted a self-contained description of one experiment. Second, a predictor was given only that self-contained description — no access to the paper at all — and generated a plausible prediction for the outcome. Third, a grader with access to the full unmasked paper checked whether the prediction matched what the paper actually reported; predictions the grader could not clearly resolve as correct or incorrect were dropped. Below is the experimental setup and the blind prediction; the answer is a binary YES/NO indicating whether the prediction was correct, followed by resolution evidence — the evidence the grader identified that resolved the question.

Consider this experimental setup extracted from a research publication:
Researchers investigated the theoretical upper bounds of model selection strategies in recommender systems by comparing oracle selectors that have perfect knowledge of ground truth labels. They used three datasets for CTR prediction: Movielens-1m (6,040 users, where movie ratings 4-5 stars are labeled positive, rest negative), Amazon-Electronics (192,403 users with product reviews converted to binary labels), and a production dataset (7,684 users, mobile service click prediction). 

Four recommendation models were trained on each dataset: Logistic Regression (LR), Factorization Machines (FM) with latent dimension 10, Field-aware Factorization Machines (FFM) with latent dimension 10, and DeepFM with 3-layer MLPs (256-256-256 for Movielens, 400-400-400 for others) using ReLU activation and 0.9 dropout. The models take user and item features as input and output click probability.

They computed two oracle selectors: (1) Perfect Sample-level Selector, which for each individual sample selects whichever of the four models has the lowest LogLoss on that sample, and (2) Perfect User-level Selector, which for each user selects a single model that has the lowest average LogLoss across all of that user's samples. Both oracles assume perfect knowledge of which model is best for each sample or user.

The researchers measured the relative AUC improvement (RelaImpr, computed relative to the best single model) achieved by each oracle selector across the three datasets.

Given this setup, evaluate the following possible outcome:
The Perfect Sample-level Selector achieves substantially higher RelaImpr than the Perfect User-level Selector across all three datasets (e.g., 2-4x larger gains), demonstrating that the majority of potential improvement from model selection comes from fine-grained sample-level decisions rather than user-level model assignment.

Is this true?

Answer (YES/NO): NO